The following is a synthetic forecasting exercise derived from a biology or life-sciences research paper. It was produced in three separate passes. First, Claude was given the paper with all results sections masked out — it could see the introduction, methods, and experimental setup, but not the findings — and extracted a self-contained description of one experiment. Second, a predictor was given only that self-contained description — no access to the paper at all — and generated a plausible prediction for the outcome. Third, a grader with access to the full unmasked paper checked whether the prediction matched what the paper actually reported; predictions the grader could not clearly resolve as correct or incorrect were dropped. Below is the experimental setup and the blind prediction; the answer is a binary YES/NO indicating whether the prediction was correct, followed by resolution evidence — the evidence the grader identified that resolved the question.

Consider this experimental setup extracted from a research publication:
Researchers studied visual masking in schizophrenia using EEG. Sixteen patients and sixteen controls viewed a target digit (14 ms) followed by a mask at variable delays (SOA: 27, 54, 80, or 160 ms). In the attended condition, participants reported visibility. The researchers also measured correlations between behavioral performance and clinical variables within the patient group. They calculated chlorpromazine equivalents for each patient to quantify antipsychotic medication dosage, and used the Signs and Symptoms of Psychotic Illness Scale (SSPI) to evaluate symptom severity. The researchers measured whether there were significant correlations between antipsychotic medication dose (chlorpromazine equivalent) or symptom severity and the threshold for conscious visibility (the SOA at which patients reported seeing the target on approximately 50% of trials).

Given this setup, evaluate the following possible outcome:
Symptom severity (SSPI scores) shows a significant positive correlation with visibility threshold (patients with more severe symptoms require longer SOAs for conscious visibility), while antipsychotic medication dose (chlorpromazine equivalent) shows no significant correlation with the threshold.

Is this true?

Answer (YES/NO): NO